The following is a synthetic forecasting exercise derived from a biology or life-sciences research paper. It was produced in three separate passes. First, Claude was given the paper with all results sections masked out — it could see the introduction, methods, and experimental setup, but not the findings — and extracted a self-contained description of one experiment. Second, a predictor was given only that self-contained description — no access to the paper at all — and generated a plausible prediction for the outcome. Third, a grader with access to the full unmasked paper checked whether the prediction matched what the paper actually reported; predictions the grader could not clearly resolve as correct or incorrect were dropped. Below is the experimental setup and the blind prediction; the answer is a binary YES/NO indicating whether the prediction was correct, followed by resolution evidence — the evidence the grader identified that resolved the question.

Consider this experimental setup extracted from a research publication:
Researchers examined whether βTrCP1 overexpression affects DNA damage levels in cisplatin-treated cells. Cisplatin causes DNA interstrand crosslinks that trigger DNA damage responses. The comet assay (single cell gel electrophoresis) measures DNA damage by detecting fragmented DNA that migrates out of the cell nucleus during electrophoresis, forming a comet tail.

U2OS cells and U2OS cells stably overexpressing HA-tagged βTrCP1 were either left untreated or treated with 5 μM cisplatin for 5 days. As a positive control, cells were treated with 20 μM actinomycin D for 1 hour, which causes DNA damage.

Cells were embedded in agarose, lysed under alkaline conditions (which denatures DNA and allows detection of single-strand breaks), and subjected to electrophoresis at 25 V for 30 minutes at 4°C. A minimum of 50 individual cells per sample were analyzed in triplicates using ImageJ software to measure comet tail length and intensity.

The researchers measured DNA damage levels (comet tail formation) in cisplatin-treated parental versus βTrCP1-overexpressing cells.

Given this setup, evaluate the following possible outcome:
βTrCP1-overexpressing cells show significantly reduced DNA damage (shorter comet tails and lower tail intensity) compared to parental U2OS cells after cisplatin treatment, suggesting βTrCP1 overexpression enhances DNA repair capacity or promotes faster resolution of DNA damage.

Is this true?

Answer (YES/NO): NO